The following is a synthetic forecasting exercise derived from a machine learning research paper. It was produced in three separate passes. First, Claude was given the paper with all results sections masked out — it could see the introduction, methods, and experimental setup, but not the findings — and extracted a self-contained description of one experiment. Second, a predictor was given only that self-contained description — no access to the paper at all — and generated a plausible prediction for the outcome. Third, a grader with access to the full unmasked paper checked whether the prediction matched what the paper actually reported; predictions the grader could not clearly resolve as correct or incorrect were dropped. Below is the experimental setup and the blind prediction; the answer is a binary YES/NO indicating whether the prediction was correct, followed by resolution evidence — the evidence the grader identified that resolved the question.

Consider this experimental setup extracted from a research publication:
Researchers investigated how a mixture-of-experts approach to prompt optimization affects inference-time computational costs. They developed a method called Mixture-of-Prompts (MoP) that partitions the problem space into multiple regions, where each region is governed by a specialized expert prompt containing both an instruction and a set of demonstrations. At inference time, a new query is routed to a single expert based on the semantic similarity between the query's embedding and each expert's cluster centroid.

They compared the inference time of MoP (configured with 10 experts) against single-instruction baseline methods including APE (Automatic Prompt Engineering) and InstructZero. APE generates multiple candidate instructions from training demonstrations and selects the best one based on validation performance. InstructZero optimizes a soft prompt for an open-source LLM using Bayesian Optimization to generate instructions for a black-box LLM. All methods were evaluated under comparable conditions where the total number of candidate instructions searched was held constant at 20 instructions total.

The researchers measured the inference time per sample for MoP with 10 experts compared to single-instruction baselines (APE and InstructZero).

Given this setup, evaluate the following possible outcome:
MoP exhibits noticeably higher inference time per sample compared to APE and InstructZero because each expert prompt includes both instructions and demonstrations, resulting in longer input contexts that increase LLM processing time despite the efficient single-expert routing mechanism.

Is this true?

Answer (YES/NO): NO